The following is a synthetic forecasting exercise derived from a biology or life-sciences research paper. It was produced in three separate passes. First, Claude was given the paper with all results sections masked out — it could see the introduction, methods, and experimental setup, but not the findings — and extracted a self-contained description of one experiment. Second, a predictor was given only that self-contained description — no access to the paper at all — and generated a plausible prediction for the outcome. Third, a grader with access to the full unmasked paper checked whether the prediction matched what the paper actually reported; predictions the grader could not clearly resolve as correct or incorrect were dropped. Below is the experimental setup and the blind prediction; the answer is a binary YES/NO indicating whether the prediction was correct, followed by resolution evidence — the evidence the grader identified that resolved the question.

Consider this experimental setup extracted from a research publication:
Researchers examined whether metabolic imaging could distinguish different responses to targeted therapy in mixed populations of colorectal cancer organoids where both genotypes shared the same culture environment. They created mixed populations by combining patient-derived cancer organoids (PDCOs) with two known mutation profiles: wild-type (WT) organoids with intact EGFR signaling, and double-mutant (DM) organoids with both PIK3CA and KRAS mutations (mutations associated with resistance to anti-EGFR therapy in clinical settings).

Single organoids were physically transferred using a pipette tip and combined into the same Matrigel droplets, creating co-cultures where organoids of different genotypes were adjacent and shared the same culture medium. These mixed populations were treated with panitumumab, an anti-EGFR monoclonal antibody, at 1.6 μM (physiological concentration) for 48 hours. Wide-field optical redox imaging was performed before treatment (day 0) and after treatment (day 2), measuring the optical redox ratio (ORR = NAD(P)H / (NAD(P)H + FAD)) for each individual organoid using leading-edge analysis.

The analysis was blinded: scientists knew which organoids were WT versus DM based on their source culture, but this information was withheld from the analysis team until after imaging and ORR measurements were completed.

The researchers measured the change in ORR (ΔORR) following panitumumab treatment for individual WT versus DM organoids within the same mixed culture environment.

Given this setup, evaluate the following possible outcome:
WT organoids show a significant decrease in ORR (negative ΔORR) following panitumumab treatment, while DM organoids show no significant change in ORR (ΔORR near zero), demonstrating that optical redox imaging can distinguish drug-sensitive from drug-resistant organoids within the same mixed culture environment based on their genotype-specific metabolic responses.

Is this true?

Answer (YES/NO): YES